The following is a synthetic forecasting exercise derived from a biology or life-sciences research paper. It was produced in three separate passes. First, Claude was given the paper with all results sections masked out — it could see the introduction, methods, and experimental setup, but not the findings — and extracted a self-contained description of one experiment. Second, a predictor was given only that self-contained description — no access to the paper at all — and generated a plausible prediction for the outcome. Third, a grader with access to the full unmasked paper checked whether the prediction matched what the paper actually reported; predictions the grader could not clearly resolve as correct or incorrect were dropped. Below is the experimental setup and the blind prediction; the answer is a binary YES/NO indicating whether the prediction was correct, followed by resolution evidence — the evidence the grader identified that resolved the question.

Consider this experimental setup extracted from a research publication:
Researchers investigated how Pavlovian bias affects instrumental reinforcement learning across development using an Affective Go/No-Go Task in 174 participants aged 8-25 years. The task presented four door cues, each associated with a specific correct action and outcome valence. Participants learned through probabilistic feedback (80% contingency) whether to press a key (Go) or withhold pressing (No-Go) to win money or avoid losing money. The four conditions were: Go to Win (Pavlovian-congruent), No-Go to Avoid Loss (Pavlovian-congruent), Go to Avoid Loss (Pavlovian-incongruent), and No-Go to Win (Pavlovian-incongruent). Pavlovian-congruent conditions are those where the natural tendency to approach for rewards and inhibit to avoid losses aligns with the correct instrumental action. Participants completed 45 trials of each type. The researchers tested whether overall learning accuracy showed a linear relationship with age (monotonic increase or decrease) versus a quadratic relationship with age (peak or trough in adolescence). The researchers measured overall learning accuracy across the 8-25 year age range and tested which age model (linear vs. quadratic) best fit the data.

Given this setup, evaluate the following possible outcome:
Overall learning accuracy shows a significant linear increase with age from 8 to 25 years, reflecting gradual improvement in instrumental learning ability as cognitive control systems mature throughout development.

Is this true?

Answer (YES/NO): NO